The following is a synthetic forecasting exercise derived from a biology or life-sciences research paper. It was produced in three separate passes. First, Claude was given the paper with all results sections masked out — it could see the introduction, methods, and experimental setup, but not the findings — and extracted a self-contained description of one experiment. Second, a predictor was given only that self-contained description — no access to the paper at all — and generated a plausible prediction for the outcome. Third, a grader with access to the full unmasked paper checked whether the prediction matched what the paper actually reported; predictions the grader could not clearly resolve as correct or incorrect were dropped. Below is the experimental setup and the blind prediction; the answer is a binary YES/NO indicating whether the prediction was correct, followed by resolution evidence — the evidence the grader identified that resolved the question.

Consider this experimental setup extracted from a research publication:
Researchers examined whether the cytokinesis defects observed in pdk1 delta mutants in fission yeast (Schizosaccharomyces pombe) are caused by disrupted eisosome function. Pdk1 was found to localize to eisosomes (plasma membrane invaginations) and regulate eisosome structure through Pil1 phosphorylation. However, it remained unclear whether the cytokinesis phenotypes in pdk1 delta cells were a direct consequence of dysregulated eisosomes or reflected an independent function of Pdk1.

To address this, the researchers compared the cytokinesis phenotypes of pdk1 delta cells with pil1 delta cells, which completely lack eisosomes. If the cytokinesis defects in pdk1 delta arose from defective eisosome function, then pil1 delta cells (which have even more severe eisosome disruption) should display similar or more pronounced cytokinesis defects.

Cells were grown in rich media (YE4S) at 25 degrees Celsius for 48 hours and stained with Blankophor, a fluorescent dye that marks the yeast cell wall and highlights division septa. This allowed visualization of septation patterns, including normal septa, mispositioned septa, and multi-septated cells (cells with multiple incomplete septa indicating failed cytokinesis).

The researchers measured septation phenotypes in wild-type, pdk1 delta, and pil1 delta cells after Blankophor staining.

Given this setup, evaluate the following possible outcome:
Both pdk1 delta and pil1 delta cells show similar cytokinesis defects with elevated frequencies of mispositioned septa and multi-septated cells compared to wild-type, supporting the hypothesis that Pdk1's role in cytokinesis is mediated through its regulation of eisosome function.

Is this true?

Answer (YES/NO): NO